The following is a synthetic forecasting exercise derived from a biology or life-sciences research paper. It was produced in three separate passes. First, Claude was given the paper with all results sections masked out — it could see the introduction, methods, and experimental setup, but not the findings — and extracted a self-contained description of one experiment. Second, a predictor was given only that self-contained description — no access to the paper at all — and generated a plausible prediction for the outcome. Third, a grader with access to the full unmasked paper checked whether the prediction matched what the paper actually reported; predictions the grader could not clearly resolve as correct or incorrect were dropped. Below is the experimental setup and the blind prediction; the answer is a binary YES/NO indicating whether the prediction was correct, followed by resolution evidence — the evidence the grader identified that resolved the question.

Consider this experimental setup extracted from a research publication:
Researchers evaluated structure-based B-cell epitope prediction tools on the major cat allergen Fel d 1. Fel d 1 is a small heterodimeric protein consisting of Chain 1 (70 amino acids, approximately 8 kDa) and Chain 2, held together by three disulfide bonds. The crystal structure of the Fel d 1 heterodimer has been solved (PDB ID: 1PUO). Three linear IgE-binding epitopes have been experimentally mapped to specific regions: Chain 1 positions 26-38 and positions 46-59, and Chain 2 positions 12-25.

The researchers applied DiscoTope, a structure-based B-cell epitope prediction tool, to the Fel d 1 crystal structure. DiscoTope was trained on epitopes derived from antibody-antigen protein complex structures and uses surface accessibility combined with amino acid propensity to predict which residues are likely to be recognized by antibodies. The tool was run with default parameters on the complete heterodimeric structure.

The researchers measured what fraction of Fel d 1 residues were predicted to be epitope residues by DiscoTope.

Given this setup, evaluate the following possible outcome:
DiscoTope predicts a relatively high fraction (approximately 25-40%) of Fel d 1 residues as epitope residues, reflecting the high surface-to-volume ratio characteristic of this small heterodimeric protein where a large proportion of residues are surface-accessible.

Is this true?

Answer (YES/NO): NO